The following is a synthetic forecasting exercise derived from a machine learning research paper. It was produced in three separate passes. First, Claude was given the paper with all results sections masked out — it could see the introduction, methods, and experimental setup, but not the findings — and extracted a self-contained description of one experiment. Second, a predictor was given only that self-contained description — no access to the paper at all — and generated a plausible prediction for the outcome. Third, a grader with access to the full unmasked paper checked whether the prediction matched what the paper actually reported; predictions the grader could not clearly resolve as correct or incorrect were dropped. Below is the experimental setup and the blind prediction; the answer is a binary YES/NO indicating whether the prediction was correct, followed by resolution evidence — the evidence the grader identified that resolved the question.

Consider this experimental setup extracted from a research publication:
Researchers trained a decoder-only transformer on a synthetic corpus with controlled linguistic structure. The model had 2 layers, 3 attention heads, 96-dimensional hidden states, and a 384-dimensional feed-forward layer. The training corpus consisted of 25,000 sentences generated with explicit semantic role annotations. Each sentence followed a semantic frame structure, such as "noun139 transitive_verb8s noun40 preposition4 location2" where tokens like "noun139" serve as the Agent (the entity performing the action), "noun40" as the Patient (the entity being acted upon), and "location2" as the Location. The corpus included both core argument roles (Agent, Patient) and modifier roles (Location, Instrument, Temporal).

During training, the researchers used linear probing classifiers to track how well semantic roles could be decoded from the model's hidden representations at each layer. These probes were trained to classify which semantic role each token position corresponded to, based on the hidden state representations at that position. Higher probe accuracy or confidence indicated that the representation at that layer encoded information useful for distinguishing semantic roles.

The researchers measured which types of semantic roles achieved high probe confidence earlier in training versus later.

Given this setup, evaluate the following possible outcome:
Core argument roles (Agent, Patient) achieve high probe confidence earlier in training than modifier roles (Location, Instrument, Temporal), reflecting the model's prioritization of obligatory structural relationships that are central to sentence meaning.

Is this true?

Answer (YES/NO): YES